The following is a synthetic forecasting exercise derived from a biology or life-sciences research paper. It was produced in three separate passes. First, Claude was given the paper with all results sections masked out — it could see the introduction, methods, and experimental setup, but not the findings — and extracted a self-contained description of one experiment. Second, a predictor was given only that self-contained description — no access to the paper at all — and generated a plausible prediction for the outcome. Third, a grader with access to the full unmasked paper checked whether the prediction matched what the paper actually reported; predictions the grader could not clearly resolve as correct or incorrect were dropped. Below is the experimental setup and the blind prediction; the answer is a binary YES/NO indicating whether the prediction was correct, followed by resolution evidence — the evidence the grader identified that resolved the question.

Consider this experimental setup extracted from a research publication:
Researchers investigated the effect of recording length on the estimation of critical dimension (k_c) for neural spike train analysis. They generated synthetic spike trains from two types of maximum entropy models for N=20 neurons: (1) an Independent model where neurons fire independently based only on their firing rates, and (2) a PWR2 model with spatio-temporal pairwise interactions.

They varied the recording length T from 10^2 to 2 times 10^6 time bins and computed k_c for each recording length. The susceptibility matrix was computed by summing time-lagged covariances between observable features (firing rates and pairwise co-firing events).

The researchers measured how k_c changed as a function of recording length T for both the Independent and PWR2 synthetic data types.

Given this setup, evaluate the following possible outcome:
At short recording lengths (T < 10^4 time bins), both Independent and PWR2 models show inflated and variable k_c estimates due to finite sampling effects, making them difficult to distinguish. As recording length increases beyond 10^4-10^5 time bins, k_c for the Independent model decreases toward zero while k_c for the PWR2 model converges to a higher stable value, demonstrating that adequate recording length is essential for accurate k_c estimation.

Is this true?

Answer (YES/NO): NO